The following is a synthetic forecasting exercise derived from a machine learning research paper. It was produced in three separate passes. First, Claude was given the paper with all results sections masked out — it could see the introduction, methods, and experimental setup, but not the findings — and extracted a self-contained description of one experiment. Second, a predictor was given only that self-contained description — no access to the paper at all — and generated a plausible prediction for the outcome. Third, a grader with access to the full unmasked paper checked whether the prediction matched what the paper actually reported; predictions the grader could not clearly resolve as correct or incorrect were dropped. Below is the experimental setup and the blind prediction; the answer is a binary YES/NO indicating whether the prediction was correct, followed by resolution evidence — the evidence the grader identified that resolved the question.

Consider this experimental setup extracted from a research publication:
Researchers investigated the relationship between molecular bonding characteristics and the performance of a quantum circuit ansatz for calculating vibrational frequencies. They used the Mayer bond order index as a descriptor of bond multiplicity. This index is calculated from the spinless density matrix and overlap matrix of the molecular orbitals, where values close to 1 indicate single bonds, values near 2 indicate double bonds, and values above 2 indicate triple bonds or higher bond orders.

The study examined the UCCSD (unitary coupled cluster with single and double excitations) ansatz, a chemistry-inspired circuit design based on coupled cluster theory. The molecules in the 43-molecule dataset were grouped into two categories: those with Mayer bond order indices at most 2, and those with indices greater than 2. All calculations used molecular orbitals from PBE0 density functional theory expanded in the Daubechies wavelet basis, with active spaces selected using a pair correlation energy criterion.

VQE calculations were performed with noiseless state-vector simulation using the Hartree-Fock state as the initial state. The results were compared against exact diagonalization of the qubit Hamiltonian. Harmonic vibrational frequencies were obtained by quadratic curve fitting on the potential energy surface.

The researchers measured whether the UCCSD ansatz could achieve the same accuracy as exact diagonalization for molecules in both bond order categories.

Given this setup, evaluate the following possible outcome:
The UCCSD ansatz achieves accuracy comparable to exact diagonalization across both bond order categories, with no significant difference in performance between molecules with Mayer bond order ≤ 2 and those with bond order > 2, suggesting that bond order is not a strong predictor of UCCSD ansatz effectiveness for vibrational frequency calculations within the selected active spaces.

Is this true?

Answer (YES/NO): NO